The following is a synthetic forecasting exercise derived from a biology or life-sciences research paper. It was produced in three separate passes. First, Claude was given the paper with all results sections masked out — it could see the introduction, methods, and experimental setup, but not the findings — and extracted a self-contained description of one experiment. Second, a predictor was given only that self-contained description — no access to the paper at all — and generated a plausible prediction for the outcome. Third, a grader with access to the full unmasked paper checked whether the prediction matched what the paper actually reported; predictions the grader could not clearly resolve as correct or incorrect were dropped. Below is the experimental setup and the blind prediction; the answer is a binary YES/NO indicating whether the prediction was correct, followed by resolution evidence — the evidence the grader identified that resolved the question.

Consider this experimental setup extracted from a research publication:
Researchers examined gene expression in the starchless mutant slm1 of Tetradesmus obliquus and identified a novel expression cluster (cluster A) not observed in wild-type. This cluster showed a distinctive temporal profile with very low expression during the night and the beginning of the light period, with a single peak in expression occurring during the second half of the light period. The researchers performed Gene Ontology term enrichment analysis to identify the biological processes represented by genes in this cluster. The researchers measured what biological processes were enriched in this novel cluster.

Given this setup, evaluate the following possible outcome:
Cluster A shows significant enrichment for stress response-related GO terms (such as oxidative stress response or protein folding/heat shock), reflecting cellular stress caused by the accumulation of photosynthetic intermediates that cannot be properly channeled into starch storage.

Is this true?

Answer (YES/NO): NO